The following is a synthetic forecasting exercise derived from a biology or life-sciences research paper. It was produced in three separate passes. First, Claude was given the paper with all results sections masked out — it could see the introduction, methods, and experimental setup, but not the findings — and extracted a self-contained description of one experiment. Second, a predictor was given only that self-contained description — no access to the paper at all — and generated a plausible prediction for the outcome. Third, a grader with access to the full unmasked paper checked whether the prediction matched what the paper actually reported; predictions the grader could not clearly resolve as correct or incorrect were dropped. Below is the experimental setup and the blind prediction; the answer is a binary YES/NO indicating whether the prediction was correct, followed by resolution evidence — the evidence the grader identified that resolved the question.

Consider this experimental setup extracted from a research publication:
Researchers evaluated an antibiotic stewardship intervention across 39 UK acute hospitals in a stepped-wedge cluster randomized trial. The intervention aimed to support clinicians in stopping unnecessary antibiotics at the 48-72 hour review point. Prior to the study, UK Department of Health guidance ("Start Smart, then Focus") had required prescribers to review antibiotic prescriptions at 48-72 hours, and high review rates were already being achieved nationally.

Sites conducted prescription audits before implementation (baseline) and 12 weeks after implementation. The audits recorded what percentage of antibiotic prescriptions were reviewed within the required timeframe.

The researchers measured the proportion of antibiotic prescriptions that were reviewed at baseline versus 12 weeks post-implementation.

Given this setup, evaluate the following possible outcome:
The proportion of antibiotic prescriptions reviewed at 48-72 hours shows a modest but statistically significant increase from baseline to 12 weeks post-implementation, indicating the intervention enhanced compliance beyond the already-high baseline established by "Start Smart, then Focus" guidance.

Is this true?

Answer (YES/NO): NO